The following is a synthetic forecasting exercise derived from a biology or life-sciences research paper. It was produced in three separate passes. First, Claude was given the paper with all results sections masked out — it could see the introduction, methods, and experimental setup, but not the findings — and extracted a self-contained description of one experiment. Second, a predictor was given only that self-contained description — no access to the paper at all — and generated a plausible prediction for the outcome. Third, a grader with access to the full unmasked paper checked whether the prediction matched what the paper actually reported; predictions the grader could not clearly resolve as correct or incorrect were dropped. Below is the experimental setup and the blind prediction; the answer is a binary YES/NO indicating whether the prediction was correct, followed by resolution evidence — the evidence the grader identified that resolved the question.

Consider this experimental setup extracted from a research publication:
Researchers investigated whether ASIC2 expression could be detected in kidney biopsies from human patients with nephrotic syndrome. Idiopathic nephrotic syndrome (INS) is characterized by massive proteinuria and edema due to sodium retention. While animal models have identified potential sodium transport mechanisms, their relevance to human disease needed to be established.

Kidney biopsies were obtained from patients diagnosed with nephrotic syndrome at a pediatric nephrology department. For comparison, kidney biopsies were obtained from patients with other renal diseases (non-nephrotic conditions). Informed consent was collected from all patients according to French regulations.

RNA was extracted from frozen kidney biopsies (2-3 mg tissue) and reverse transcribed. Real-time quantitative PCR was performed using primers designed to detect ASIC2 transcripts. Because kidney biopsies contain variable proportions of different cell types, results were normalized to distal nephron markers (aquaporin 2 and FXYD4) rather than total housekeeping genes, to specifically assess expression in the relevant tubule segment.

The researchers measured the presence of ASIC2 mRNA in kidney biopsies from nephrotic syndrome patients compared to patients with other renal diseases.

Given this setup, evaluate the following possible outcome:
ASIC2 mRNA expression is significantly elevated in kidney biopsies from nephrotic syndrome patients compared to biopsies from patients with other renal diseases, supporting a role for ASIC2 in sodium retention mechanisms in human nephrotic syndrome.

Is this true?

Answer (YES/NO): NO